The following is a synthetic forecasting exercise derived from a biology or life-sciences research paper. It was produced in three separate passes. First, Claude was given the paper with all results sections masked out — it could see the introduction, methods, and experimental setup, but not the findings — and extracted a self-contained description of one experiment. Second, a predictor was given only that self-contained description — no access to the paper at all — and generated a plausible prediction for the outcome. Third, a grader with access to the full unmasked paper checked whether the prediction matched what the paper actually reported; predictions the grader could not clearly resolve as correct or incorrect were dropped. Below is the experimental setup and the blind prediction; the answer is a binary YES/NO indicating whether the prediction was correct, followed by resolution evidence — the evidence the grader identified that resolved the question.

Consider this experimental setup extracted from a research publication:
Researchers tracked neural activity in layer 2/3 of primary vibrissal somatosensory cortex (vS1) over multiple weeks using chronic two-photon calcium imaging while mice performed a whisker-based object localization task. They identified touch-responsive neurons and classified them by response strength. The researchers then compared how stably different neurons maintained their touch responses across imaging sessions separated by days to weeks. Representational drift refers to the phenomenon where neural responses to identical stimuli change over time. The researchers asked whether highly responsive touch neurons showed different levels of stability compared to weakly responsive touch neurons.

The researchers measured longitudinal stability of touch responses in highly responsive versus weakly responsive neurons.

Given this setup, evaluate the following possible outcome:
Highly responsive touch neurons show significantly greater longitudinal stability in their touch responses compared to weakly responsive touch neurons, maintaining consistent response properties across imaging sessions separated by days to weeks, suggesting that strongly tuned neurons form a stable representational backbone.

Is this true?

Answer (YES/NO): YES